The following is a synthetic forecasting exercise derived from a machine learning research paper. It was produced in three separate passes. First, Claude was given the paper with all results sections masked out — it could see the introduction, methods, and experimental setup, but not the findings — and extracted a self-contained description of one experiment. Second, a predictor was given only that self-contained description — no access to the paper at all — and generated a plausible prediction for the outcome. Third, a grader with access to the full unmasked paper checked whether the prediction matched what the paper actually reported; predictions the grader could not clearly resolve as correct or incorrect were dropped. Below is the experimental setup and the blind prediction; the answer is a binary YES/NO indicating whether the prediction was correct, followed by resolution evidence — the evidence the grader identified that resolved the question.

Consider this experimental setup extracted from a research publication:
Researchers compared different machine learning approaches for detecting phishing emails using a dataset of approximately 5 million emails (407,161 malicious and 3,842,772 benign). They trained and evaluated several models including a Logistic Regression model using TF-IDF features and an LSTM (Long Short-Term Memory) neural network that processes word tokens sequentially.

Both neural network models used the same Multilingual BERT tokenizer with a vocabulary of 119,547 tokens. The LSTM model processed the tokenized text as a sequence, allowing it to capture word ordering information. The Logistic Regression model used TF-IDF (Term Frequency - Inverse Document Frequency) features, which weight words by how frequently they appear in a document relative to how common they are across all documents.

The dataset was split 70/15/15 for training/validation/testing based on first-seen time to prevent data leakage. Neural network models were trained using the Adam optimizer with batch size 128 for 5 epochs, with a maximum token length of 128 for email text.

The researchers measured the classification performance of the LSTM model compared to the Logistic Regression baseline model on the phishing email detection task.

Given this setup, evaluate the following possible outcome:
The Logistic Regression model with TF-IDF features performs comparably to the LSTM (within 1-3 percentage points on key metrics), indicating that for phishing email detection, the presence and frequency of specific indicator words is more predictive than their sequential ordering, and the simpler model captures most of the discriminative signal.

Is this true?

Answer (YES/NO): NO